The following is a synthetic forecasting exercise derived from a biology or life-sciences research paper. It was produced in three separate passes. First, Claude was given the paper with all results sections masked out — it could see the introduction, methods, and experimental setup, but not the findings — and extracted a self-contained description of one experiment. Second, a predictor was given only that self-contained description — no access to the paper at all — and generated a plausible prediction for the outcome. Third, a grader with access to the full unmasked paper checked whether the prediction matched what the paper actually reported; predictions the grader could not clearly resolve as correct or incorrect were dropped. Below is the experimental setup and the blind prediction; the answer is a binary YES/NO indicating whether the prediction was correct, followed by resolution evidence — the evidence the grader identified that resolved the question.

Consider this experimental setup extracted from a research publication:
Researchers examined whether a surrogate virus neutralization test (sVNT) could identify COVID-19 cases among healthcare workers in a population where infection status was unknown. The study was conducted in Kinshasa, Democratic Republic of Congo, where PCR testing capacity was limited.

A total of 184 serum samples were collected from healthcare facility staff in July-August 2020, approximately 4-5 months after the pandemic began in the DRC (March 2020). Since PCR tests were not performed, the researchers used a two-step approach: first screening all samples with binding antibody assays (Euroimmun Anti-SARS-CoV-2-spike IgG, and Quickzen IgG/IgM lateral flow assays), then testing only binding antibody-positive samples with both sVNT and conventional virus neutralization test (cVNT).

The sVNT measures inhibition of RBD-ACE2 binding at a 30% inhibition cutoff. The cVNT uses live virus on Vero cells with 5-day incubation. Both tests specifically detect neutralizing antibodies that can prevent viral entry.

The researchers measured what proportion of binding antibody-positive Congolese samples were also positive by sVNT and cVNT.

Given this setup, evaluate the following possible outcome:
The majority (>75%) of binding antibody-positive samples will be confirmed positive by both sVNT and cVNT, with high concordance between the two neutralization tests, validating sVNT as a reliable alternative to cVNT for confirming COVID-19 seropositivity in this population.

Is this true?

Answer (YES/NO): NO